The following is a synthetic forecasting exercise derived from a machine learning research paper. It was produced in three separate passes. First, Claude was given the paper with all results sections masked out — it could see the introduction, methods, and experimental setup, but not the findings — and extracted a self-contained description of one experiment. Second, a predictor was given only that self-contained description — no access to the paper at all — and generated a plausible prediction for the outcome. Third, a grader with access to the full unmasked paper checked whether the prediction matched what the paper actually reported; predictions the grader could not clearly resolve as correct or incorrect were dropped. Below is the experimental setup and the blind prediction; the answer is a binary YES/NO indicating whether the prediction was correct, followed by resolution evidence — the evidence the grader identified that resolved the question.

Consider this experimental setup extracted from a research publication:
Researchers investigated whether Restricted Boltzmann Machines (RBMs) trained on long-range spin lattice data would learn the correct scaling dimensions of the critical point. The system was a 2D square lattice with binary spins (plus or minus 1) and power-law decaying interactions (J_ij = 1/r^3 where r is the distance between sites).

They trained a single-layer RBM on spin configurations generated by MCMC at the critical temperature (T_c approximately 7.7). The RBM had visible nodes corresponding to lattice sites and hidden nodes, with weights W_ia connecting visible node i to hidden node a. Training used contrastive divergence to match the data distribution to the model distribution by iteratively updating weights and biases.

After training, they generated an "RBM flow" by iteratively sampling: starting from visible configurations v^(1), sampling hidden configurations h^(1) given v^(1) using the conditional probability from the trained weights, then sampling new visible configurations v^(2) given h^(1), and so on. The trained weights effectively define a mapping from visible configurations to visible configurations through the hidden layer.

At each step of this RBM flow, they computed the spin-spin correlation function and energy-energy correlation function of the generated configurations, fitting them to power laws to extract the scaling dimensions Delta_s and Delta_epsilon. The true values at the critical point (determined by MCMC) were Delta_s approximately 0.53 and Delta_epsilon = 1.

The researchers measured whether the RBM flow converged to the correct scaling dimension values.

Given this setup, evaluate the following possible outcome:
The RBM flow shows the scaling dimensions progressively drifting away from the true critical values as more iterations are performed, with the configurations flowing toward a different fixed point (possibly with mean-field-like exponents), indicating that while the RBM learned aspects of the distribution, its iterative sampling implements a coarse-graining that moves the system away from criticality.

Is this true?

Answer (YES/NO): NO